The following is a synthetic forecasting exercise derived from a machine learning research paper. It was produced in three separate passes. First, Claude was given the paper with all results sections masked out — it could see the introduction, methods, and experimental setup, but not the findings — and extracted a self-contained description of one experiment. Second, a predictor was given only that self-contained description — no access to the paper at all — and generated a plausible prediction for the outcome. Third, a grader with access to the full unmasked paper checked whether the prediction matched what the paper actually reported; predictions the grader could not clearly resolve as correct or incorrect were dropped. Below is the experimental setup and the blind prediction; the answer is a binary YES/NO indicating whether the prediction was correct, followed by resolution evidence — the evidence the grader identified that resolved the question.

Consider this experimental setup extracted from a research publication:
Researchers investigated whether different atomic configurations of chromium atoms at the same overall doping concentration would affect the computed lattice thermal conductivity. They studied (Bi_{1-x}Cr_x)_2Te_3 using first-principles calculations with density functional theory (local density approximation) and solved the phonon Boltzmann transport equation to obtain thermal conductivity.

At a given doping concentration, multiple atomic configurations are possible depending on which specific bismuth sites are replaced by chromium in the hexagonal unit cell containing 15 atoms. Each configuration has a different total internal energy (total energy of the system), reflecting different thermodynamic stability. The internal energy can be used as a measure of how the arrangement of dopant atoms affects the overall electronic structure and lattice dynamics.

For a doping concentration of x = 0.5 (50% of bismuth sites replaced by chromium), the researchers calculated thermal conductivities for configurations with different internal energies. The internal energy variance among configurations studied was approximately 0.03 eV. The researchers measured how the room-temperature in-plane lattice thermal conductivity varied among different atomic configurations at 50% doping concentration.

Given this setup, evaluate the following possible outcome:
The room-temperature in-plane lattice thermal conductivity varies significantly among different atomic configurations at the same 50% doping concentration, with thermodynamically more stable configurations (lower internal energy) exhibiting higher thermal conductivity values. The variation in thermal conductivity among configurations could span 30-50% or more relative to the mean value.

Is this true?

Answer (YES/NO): YES